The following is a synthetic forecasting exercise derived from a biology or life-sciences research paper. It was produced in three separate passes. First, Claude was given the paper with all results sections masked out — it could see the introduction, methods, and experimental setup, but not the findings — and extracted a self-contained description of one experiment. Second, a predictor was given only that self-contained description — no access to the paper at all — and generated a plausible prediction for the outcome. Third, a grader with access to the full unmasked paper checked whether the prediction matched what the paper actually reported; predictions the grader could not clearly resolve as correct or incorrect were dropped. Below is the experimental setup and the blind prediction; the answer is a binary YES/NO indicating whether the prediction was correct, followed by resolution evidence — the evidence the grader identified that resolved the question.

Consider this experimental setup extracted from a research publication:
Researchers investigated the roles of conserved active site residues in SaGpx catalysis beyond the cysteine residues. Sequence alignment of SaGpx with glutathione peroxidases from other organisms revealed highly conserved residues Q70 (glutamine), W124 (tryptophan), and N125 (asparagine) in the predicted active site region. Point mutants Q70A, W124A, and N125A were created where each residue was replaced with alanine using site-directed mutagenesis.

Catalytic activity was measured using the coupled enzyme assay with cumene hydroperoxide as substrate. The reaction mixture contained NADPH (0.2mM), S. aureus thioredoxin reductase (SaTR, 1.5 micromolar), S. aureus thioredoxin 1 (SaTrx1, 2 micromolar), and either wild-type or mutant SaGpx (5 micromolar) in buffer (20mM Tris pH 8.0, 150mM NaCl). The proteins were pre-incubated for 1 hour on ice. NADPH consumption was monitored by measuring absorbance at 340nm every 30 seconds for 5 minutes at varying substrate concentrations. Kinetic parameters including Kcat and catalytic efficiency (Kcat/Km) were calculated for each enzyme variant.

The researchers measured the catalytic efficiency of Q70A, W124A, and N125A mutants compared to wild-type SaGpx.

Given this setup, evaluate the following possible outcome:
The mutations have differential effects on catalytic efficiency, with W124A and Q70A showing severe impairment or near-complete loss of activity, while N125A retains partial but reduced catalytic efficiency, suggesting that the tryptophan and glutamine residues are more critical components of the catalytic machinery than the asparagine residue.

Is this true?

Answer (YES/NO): NO